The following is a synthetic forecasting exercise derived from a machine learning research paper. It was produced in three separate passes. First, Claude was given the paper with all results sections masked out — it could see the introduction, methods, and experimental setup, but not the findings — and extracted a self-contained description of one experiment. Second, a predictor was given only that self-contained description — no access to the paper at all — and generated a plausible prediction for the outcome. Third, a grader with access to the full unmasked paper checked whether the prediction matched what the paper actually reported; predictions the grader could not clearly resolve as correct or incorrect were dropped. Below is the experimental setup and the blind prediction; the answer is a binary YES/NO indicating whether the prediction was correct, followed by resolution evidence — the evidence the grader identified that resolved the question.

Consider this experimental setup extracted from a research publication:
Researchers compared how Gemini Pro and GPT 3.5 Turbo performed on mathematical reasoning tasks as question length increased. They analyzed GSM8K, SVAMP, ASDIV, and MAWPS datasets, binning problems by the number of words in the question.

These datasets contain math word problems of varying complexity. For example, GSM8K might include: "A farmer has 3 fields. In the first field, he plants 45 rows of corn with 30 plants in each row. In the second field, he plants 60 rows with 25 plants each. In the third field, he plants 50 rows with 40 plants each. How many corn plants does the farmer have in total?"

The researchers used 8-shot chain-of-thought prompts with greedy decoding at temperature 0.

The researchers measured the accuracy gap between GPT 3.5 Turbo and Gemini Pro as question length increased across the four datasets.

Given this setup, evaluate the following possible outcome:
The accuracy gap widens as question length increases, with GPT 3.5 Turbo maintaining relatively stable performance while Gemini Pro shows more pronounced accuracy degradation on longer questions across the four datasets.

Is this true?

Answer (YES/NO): NO